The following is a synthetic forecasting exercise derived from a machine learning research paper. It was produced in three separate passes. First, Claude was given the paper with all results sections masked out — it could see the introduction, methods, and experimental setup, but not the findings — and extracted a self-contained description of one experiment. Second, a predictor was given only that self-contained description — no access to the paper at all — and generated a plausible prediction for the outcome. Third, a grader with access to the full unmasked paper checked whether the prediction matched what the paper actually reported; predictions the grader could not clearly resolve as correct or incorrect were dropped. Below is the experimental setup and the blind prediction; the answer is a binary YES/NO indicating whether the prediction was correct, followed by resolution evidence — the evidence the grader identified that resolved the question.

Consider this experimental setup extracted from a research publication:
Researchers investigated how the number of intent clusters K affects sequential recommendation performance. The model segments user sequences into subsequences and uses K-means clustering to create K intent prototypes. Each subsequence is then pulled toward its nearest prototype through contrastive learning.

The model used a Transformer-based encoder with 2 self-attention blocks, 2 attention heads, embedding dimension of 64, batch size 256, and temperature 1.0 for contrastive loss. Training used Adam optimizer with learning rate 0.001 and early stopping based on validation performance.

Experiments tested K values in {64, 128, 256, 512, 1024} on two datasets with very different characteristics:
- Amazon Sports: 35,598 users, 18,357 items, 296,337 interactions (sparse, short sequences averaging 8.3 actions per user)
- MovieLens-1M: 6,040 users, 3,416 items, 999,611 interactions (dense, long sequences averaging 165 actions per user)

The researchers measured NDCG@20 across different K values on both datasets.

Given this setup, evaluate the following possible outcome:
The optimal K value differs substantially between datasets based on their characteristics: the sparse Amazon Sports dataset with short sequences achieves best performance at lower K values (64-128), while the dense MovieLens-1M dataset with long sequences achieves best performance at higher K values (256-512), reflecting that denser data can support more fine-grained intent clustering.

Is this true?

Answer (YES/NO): NO